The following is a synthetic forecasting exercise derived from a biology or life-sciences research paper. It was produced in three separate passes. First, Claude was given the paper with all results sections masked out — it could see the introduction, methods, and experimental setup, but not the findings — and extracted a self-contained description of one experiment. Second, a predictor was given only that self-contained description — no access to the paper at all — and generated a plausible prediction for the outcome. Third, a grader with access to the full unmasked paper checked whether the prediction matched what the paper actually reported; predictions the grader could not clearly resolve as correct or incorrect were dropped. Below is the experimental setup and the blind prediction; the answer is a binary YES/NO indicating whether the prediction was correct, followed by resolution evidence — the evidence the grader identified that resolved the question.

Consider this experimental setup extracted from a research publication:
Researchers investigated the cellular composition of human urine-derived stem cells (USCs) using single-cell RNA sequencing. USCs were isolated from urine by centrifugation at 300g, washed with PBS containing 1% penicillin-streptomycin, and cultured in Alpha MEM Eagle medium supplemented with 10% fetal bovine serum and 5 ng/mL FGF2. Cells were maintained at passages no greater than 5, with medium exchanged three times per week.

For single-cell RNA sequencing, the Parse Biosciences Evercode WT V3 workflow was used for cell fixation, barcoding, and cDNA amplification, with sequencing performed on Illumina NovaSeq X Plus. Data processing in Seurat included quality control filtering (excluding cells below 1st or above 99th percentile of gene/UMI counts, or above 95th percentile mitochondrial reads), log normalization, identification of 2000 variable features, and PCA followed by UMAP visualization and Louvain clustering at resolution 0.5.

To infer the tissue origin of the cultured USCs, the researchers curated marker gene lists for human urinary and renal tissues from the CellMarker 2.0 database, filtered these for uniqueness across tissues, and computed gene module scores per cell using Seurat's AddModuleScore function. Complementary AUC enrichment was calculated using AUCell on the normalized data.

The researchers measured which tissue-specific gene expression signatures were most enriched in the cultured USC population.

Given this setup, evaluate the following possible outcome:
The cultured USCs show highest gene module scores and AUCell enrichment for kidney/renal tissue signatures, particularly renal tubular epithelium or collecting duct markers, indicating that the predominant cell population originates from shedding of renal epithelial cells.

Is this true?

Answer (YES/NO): NO